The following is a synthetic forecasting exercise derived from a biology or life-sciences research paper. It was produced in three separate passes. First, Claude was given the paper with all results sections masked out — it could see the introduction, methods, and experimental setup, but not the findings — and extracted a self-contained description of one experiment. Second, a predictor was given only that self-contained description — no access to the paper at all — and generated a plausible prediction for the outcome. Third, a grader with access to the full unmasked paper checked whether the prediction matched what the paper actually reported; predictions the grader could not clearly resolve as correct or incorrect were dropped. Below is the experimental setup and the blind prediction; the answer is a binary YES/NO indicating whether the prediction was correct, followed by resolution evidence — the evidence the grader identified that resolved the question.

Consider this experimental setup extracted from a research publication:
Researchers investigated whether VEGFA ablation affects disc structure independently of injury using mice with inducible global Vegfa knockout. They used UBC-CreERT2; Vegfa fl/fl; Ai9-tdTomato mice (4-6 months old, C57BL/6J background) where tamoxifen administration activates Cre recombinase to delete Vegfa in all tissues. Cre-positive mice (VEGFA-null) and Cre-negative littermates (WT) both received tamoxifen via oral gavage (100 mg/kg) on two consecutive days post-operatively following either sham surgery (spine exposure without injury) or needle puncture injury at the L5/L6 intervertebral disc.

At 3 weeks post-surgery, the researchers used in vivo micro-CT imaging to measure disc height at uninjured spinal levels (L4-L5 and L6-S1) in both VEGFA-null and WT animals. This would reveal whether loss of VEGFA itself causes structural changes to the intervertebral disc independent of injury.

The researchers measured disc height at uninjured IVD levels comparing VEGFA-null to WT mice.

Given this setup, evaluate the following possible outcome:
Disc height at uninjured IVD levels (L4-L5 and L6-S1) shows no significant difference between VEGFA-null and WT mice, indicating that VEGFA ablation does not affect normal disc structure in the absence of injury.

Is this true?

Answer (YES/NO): YES